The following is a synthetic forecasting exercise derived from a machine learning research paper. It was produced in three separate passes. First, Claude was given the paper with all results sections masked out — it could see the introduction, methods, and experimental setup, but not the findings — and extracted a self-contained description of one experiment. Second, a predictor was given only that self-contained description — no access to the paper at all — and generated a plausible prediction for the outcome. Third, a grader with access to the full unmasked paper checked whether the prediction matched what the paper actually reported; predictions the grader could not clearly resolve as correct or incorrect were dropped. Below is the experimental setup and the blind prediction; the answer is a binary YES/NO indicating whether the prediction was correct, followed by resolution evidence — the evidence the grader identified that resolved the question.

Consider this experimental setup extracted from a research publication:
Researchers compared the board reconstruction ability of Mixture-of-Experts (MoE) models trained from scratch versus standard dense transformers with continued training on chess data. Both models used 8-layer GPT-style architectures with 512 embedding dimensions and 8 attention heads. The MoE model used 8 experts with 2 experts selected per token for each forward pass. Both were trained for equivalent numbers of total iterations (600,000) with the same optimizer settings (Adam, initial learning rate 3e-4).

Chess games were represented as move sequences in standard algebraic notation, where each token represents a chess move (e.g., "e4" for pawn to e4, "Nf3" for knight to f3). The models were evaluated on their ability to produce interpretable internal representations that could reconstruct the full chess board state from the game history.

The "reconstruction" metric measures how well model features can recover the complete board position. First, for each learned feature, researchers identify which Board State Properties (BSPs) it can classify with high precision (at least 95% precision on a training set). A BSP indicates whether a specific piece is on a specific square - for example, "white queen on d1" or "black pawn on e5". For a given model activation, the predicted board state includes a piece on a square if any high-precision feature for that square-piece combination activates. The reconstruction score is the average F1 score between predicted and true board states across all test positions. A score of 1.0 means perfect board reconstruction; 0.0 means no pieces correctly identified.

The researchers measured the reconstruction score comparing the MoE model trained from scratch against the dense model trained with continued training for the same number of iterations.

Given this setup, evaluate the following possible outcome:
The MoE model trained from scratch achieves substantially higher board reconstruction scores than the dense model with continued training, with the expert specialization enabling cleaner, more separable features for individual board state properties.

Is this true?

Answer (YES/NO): NO